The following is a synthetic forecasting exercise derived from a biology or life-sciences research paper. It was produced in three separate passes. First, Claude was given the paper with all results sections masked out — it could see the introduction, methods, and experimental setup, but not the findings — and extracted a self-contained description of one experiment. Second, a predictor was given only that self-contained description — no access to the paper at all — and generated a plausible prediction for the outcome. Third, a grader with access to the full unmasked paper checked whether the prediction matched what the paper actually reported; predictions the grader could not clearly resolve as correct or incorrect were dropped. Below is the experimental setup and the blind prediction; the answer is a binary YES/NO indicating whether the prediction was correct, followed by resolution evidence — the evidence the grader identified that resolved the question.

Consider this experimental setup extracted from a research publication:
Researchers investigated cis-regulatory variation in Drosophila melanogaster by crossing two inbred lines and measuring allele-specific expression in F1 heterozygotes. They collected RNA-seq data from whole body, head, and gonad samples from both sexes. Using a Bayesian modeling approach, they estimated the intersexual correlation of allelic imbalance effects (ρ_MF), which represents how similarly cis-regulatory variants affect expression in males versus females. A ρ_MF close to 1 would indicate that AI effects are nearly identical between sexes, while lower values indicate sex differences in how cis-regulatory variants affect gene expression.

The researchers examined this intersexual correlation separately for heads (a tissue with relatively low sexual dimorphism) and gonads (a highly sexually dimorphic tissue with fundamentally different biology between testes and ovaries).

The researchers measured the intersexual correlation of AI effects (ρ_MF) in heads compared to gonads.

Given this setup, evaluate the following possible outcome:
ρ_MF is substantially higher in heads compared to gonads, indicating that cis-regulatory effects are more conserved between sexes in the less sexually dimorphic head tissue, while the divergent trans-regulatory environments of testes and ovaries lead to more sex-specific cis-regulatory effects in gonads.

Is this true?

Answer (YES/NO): YES